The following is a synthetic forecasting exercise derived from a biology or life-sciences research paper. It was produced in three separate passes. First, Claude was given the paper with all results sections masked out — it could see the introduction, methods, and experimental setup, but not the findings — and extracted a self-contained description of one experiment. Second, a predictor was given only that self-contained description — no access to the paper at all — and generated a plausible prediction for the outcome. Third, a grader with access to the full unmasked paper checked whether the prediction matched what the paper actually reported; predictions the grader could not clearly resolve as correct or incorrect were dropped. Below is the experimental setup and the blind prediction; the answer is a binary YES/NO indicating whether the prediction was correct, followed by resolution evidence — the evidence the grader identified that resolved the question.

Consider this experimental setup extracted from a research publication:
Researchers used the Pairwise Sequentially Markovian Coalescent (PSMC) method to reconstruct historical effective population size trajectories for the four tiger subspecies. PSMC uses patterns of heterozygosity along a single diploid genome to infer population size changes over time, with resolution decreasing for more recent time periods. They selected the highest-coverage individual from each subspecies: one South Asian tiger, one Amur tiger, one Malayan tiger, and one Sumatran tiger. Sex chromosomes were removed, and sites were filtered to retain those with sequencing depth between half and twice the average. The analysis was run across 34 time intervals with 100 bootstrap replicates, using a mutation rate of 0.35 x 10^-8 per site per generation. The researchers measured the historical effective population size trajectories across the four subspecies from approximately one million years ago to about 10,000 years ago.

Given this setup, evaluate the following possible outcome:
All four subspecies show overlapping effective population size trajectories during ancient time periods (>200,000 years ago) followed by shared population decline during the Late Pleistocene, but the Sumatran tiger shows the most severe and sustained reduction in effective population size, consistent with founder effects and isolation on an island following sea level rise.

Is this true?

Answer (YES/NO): NO